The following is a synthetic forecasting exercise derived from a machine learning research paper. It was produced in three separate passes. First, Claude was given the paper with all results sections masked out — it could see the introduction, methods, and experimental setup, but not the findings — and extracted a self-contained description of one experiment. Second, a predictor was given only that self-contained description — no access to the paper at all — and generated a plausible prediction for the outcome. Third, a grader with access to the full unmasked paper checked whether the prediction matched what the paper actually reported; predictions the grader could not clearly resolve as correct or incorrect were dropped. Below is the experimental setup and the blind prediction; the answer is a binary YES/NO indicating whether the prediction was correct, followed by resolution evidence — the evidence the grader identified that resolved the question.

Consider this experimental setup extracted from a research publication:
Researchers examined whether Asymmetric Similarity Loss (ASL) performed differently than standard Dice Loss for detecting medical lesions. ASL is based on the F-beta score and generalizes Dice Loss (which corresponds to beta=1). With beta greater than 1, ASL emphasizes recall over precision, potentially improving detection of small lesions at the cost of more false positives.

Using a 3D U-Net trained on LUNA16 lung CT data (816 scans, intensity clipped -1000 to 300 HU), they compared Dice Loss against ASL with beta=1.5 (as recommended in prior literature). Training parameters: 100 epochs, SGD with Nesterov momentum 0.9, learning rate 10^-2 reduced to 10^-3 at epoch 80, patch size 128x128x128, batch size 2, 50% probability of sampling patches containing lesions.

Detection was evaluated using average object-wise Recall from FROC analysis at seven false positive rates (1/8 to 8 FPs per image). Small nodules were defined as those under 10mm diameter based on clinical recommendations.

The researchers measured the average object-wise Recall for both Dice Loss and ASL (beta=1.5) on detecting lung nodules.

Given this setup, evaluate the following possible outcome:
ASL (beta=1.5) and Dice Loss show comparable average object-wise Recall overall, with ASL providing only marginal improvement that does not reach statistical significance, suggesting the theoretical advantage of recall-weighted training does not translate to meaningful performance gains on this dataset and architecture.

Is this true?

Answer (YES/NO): NO